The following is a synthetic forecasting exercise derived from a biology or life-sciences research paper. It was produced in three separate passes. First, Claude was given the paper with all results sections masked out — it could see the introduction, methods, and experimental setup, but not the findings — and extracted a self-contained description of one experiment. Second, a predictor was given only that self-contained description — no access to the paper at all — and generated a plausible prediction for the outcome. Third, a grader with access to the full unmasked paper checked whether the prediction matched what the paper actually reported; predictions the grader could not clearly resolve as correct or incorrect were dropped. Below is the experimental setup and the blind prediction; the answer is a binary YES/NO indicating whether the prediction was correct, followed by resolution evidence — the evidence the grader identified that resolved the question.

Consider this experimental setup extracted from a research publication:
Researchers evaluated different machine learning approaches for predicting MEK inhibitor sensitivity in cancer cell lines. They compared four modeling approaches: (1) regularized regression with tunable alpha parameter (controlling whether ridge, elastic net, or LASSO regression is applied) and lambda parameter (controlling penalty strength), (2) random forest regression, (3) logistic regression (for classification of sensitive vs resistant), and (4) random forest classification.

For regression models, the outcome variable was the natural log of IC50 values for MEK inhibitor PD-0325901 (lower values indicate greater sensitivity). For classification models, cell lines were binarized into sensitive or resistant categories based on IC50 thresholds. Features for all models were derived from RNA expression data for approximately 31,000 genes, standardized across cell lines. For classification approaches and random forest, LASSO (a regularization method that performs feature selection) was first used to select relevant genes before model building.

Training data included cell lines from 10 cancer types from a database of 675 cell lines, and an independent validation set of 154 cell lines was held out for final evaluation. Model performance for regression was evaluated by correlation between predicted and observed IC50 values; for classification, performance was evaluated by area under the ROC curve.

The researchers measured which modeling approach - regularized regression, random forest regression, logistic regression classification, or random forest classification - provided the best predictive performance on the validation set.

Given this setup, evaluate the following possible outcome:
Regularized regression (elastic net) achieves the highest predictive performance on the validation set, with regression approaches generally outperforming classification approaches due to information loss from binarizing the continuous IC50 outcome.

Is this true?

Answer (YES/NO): NO